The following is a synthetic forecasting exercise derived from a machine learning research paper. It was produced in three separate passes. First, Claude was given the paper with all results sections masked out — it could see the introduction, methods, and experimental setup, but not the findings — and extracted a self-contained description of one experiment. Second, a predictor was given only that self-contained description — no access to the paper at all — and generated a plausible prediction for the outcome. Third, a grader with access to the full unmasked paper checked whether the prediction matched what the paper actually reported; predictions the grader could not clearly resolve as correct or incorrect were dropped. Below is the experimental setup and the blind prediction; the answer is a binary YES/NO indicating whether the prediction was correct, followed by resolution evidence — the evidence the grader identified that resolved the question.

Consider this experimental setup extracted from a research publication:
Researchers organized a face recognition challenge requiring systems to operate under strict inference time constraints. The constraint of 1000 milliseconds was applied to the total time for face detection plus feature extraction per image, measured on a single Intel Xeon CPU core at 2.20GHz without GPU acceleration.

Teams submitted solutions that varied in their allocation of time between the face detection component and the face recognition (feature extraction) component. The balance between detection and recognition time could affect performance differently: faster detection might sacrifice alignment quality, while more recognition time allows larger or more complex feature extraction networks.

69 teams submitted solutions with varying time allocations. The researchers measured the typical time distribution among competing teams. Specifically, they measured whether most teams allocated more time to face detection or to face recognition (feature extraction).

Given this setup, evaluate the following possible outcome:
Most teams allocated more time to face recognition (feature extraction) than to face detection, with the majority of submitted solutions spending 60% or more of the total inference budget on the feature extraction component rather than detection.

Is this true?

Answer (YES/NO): YES